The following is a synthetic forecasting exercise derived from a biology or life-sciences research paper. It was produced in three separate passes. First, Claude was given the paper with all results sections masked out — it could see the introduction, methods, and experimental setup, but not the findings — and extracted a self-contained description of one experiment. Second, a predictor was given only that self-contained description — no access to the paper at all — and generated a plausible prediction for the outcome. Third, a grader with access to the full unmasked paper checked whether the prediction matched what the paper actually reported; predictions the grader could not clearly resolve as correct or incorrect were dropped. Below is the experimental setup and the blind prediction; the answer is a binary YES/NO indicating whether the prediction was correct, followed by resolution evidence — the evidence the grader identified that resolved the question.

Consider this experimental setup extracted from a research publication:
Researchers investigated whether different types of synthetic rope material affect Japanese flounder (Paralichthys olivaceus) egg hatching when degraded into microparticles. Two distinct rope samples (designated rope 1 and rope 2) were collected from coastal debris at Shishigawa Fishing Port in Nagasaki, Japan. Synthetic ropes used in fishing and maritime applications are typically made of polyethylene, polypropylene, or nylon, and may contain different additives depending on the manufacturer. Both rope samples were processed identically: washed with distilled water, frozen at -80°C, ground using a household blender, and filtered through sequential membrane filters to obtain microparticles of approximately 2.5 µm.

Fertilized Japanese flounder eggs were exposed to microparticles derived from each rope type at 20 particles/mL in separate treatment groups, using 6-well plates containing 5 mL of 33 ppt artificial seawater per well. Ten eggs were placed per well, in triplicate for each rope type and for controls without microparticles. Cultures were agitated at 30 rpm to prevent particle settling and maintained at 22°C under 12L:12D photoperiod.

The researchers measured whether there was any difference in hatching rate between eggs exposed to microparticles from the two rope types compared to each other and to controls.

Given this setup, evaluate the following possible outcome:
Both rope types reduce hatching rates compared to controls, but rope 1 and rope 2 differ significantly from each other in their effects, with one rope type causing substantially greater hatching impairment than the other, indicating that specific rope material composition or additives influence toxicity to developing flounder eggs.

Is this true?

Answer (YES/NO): NO